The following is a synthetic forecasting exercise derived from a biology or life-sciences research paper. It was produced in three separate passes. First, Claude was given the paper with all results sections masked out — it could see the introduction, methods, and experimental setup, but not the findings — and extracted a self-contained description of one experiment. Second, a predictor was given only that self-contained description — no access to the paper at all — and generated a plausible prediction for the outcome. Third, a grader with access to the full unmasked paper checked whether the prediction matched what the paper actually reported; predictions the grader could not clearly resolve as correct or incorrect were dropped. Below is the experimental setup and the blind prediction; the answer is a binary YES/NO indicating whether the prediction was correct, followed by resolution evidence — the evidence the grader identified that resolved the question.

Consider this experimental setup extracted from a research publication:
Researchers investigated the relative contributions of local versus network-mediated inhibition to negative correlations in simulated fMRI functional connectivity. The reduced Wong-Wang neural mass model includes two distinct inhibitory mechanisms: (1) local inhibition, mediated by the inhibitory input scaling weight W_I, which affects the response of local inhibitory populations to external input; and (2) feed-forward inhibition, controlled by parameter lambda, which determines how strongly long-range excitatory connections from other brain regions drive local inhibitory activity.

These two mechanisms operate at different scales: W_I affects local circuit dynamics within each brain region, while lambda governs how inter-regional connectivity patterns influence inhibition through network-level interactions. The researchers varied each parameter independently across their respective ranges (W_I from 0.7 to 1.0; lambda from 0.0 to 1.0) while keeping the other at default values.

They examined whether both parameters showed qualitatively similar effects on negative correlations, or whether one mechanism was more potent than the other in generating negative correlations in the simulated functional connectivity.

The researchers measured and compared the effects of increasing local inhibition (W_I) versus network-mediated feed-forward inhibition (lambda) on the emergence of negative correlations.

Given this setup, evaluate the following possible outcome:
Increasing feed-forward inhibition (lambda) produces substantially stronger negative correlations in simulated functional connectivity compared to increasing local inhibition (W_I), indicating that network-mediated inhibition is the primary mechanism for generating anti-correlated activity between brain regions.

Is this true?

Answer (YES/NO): NO